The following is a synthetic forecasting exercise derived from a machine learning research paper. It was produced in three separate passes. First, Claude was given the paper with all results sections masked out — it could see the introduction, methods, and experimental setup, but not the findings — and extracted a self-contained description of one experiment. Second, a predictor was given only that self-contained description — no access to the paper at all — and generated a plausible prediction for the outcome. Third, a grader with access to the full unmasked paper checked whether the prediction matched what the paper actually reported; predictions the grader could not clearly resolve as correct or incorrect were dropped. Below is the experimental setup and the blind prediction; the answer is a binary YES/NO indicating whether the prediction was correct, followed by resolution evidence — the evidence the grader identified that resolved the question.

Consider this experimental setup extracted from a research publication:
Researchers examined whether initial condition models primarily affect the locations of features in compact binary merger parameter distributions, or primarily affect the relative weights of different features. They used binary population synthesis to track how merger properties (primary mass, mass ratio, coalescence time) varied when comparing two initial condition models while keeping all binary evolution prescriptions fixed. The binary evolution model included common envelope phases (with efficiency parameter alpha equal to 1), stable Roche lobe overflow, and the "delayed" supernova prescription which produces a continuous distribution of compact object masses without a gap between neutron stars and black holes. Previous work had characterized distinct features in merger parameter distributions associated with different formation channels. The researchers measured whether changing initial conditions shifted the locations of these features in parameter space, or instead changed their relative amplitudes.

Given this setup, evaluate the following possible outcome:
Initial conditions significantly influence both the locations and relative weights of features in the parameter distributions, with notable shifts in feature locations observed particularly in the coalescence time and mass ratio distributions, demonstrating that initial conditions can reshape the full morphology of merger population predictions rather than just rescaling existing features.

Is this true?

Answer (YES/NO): NO